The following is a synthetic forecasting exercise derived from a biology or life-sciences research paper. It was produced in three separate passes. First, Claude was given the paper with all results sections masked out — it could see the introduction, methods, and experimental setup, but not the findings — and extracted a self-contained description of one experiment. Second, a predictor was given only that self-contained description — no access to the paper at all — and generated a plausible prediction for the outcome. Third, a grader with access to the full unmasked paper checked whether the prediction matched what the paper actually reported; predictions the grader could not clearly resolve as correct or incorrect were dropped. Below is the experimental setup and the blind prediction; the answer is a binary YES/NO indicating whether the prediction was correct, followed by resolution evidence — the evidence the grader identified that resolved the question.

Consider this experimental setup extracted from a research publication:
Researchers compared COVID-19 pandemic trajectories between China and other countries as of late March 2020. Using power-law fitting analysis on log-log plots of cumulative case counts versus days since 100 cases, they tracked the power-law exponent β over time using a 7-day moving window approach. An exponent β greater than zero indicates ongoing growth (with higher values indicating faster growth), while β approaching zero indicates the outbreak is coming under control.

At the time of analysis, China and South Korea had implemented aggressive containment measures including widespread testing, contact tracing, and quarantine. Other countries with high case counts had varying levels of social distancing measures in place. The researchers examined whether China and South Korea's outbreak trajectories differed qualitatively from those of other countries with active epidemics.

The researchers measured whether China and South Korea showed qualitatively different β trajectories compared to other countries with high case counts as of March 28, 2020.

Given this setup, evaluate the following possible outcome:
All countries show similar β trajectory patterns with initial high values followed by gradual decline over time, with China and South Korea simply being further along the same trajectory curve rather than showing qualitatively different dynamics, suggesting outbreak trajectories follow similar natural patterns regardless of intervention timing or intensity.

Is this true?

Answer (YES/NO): NO